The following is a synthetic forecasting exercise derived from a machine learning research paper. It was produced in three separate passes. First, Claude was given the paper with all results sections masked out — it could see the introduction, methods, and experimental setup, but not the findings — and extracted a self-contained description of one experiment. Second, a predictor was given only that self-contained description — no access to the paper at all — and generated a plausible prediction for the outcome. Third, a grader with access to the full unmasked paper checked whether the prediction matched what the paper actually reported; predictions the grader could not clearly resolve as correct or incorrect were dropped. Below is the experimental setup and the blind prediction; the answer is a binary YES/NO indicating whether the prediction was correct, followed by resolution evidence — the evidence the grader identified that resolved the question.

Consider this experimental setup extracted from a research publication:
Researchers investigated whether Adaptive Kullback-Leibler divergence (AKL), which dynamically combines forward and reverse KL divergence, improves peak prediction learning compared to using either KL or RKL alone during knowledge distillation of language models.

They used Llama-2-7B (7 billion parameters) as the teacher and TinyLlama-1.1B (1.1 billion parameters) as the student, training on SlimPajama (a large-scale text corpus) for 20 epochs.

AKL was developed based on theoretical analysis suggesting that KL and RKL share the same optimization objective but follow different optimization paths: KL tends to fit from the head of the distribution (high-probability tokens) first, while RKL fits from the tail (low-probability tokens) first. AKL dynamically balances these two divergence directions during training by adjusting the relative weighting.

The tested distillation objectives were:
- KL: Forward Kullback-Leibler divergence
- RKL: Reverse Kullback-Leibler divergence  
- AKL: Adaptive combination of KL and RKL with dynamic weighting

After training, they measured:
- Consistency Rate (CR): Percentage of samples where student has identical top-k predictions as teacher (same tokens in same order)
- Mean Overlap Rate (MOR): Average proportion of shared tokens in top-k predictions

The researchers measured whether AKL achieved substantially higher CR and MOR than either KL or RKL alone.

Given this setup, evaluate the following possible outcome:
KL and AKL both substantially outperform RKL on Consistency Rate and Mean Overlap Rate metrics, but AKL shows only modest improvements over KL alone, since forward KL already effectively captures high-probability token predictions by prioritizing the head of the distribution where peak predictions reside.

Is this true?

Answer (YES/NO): NO